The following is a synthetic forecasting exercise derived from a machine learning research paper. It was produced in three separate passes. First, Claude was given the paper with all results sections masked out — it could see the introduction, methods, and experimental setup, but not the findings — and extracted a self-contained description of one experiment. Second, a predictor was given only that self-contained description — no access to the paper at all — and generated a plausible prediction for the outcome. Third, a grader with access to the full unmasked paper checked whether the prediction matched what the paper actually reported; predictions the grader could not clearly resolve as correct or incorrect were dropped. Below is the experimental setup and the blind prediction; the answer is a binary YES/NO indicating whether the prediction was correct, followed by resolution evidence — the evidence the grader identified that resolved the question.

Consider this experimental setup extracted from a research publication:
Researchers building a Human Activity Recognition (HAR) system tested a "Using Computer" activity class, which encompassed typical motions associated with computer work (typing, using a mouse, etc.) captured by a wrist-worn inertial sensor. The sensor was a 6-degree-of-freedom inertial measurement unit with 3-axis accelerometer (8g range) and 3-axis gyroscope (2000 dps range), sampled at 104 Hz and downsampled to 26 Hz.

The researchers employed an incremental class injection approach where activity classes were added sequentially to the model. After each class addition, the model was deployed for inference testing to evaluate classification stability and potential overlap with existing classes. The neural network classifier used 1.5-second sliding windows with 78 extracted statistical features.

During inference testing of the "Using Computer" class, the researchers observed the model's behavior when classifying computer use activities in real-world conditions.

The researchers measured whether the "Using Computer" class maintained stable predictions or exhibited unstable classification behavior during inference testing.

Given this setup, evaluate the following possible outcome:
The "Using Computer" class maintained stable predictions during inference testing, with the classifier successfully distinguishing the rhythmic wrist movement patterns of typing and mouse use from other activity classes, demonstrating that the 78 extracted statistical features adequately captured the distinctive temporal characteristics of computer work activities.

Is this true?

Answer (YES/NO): NO